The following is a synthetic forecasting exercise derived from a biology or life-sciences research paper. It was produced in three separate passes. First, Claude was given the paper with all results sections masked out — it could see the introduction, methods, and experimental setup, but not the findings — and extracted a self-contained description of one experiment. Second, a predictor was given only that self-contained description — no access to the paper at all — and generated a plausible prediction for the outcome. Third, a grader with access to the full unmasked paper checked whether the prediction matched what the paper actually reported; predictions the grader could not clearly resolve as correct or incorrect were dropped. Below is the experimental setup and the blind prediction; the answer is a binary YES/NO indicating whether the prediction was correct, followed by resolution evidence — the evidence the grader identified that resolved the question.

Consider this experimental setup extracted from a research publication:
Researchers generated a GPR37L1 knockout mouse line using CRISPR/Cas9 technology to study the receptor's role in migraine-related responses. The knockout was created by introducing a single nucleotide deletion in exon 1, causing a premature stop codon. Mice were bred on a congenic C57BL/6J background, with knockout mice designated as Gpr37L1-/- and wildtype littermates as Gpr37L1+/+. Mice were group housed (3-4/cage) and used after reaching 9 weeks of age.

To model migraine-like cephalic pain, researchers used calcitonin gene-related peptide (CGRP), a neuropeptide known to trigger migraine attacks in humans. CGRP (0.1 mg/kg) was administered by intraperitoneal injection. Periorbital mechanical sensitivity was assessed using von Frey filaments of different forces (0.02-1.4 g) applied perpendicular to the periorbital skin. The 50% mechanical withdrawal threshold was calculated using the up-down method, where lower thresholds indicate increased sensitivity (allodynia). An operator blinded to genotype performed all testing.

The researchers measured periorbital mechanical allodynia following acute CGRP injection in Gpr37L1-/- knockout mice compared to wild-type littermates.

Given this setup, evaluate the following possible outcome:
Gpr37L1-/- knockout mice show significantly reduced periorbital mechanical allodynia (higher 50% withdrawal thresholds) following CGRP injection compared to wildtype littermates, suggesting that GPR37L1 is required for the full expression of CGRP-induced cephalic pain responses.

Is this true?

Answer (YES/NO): NO